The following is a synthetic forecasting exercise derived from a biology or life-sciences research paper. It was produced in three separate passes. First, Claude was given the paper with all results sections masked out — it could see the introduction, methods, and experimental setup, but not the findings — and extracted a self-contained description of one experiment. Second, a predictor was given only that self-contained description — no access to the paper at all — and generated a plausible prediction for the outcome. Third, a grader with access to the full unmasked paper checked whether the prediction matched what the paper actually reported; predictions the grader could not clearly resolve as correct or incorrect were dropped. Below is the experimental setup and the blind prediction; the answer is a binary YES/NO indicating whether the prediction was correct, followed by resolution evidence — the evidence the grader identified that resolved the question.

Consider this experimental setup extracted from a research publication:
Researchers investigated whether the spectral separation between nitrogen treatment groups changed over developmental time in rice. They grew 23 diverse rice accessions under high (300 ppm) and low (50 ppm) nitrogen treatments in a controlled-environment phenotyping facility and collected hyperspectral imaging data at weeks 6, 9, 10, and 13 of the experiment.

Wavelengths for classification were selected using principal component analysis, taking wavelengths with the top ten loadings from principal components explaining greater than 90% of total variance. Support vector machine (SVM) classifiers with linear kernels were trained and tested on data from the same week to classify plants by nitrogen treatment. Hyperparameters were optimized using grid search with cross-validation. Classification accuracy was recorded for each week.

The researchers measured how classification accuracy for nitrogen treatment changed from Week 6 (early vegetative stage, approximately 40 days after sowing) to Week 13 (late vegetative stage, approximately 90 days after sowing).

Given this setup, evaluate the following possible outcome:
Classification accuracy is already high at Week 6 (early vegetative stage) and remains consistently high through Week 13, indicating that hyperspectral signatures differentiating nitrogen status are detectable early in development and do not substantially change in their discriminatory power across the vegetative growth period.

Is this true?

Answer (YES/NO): NO